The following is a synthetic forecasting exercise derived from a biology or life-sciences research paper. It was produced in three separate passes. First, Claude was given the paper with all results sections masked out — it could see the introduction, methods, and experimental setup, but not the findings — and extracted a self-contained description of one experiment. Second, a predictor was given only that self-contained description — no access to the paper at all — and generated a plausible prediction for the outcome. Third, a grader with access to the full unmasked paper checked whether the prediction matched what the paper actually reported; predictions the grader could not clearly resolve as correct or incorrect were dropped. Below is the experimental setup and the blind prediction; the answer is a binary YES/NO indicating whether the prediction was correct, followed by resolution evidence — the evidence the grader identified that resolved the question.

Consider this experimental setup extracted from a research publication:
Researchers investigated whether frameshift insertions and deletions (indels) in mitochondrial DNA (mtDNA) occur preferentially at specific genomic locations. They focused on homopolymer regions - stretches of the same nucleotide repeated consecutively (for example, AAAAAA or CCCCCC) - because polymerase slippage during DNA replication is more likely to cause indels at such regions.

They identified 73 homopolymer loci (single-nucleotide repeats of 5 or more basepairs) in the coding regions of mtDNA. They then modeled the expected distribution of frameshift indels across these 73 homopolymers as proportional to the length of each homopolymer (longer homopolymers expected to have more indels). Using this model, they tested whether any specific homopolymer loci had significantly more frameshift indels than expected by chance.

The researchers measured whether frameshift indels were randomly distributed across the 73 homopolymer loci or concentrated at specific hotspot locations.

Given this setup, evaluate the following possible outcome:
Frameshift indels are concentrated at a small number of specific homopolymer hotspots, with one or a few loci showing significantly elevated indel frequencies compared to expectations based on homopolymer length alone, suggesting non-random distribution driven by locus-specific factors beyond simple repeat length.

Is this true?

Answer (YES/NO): YES